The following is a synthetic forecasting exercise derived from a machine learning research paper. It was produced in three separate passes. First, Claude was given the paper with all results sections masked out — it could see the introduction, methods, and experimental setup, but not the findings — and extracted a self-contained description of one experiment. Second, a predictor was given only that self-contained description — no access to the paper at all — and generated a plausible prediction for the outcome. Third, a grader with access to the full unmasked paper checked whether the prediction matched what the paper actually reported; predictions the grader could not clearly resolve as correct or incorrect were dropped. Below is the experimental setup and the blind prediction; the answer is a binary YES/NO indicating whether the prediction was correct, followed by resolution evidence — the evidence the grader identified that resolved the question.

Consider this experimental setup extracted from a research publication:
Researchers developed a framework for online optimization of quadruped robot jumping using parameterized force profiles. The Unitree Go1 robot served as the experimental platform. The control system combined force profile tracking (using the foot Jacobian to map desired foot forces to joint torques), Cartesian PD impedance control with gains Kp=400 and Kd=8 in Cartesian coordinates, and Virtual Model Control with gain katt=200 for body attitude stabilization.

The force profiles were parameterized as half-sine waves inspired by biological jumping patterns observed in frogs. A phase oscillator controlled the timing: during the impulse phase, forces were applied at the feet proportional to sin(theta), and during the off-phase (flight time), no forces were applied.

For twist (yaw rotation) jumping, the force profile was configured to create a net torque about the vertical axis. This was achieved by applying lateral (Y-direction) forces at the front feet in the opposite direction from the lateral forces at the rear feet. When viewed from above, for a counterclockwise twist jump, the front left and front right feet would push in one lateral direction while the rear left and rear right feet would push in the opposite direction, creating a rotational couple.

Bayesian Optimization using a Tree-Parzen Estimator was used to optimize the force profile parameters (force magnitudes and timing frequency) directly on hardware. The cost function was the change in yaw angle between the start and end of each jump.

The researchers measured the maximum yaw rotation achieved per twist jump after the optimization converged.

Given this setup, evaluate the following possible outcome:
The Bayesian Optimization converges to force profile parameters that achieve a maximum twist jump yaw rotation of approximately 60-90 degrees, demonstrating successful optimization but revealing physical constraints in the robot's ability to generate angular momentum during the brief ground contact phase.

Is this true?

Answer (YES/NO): NO